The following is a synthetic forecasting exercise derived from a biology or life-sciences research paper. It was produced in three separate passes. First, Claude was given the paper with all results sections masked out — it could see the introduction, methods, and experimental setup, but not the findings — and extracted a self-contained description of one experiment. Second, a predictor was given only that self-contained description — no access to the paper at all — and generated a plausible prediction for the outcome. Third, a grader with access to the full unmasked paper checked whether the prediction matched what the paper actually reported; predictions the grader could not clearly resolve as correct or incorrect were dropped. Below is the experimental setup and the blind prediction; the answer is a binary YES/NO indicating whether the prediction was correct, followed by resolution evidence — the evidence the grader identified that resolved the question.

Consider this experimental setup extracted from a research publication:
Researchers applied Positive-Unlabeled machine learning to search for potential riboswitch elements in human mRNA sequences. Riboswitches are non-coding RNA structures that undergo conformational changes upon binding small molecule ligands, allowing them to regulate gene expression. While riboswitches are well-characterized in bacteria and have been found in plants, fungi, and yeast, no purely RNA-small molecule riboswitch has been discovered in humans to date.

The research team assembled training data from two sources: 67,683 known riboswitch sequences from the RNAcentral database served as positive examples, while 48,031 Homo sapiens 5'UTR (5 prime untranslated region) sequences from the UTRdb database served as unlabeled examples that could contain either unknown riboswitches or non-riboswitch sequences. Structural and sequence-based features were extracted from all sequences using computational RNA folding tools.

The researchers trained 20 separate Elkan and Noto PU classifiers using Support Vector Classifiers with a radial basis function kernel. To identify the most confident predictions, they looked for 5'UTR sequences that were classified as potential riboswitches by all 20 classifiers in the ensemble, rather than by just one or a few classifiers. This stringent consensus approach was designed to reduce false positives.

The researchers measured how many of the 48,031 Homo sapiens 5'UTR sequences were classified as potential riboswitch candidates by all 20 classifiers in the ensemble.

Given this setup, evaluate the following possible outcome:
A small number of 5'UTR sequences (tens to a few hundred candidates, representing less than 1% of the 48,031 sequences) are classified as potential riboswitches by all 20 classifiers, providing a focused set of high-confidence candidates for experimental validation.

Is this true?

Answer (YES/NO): NO